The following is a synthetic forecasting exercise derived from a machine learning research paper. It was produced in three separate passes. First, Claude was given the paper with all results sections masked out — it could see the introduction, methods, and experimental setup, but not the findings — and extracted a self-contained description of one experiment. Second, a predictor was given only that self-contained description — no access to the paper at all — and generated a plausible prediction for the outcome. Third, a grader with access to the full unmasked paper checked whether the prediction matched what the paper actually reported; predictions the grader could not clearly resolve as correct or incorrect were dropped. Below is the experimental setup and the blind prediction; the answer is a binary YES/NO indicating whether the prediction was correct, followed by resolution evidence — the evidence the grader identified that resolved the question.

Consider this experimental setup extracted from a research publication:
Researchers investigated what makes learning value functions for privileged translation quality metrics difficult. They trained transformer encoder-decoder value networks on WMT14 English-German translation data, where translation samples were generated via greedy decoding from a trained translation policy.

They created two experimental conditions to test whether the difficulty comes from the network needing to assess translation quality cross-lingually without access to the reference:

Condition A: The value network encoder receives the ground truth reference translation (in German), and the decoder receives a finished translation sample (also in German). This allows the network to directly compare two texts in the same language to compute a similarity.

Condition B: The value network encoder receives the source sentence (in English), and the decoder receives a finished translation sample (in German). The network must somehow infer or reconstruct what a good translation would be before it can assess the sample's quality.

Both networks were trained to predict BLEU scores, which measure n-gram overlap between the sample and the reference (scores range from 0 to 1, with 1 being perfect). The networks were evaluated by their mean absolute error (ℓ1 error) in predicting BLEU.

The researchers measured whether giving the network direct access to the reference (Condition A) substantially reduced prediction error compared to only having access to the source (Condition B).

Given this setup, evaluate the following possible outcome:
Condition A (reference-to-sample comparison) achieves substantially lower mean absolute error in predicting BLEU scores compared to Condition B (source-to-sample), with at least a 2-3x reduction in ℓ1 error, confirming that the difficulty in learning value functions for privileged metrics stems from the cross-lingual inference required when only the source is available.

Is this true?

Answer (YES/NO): YES